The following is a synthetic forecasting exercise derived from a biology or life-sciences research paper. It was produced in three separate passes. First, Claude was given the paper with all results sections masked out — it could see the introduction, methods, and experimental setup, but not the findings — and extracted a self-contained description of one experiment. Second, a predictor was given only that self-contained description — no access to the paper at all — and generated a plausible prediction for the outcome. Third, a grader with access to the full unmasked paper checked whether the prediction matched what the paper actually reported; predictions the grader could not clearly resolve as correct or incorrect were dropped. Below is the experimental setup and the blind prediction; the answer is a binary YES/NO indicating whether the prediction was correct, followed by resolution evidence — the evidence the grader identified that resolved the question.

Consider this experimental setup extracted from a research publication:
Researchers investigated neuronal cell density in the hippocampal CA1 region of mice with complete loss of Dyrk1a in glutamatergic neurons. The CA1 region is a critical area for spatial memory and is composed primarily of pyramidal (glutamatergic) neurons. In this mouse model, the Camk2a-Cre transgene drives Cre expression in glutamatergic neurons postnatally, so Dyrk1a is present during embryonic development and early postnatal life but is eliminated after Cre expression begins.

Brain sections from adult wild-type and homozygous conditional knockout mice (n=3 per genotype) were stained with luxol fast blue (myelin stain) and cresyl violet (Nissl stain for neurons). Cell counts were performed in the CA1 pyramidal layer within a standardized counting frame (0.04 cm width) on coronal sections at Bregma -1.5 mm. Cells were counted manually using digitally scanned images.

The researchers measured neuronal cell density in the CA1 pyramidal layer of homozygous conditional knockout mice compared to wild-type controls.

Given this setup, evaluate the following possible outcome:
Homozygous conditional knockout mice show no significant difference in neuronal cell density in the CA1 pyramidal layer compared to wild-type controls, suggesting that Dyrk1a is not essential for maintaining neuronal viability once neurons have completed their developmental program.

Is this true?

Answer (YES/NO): YES